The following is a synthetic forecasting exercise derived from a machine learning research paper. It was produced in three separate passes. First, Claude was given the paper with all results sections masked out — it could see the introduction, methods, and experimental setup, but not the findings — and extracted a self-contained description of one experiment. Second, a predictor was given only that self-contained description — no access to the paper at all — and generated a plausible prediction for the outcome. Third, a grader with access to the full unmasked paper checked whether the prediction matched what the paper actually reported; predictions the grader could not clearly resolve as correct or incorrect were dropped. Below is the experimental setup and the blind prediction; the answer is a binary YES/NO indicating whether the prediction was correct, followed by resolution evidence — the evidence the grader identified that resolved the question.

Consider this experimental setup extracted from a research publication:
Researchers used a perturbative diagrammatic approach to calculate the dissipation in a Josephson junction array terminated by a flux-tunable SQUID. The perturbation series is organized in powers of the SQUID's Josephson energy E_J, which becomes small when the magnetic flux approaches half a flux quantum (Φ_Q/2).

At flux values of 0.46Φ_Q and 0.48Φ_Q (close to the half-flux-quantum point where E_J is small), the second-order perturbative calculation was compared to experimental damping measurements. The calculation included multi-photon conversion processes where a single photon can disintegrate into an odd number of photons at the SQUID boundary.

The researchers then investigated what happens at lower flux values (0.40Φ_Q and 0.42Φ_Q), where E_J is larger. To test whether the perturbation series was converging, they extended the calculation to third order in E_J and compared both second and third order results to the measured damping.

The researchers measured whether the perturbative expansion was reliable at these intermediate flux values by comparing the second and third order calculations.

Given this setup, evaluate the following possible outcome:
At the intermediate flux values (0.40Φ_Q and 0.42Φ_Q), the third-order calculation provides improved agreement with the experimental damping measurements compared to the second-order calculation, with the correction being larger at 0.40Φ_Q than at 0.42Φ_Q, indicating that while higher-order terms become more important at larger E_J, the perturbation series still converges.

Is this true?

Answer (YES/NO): NO